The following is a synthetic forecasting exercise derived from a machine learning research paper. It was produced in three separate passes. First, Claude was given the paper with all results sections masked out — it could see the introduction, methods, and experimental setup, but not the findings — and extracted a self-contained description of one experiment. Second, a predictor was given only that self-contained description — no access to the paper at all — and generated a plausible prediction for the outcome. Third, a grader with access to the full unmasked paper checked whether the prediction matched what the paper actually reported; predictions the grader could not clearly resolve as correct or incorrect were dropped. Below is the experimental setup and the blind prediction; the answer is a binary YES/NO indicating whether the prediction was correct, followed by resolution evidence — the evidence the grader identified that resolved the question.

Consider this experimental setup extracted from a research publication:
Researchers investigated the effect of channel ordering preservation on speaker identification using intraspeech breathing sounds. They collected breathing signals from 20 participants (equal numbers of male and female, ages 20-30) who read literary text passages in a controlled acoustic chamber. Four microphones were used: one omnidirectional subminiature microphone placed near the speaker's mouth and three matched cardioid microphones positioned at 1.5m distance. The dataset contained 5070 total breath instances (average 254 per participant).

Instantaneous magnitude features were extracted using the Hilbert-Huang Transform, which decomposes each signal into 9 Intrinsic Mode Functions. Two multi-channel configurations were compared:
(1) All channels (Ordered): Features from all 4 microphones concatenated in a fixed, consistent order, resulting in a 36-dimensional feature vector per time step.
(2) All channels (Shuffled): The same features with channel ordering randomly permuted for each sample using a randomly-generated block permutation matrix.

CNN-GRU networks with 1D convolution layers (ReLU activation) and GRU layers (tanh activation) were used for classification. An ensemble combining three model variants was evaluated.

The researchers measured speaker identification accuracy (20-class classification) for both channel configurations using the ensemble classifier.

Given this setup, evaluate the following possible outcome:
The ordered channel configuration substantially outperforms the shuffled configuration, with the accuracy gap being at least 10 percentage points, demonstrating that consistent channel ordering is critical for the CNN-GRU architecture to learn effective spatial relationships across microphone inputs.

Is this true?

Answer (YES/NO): YES